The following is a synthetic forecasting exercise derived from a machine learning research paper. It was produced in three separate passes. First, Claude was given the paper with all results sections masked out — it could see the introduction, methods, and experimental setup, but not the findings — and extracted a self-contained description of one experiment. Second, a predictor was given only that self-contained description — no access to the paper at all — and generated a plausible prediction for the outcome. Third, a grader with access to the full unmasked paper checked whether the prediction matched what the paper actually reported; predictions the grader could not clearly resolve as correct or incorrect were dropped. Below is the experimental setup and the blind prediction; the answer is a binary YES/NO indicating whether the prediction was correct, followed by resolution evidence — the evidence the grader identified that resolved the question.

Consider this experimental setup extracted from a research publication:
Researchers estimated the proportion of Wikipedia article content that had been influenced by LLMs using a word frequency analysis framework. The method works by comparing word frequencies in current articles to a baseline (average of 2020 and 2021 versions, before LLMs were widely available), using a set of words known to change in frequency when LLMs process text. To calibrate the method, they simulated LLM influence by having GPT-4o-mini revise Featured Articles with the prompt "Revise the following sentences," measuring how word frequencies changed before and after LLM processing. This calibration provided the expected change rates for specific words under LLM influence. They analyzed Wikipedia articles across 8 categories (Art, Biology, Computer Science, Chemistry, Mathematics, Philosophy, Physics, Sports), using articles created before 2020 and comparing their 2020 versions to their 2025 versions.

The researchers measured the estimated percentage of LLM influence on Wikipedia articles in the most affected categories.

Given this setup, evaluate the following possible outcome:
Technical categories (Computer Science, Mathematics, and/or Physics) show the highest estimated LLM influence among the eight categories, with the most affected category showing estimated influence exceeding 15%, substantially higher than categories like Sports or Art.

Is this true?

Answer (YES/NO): NO